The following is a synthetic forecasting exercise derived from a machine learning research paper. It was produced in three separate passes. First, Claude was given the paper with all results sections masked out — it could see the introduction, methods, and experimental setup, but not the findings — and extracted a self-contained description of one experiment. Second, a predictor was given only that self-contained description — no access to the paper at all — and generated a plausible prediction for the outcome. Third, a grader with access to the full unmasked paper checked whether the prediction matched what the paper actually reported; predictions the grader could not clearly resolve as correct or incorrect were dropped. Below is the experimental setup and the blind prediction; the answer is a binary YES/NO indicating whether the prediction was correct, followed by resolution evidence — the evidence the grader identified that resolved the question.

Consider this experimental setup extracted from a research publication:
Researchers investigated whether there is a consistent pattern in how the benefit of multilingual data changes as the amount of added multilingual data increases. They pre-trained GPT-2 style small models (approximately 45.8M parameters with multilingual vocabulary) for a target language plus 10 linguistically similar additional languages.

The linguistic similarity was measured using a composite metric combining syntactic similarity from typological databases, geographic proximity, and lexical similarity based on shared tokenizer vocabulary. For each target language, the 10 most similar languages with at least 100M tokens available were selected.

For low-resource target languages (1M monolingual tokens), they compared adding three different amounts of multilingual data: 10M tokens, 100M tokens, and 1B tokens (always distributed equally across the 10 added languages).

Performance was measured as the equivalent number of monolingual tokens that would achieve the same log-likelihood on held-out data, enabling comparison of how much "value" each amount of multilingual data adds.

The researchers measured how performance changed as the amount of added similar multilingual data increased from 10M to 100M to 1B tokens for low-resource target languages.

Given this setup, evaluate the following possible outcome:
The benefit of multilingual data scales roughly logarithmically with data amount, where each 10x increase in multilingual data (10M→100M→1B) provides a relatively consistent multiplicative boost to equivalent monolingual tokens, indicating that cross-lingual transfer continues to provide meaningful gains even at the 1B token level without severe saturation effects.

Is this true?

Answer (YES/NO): NO